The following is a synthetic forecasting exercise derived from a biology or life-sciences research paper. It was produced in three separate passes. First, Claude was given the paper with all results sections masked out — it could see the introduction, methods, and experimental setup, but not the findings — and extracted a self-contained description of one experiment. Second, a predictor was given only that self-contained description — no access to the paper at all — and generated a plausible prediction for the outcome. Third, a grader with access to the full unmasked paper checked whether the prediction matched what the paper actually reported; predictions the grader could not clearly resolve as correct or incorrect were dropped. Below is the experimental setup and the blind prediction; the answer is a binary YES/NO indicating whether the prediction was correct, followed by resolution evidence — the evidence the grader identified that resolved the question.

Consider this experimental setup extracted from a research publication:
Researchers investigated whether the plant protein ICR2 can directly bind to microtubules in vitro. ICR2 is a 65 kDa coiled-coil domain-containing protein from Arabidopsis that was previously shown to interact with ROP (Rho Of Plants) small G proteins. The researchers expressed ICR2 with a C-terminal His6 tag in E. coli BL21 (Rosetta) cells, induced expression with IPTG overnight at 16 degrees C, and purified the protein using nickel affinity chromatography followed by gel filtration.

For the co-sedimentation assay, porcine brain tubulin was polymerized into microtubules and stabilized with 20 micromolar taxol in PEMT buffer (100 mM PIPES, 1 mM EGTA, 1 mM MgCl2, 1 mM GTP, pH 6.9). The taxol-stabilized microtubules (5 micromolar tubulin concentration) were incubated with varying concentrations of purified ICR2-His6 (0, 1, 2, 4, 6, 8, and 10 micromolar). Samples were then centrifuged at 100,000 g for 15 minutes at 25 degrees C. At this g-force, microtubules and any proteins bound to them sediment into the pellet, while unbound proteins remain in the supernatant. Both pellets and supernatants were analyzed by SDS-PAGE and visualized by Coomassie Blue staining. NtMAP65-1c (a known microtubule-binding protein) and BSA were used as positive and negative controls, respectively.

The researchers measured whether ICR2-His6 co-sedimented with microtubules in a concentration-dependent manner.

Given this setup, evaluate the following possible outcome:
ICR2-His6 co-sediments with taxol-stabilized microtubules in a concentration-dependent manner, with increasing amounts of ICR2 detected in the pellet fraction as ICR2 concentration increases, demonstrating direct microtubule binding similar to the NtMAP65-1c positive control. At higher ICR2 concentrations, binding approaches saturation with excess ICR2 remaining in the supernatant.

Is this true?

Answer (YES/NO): YES